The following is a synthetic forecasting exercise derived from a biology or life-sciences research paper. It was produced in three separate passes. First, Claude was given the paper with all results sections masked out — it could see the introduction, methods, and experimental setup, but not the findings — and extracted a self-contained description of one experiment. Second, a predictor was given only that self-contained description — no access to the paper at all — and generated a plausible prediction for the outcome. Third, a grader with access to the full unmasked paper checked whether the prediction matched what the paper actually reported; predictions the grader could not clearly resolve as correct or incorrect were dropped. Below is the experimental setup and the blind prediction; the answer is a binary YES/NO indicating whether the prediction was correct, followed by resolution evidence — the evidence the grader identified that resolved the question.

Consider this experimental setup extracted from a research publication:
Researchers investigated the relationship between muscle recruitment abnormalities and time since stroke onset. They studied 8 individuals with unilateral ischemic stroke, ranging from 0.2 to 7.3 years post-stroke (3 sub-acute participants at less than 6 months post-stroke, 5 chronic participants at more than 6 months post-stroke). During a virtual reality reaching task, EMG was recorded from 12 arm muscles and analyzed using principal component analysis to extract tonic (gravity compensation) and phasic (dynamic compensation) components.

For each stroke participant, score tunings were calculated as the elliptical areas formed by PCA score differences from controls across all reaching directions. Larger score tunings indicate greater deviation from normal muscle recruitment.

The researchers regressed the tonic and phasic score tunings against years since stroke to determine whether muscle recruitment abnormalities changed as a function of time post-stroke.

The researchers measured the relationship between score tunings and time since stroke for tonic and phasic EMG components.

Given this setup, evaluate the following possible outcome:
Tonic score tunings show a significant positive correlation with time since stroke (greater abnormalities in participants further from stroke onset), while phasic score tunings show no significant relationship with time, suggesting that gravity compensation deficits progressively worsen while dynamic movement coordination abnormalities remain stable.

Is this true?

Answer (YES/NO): NO